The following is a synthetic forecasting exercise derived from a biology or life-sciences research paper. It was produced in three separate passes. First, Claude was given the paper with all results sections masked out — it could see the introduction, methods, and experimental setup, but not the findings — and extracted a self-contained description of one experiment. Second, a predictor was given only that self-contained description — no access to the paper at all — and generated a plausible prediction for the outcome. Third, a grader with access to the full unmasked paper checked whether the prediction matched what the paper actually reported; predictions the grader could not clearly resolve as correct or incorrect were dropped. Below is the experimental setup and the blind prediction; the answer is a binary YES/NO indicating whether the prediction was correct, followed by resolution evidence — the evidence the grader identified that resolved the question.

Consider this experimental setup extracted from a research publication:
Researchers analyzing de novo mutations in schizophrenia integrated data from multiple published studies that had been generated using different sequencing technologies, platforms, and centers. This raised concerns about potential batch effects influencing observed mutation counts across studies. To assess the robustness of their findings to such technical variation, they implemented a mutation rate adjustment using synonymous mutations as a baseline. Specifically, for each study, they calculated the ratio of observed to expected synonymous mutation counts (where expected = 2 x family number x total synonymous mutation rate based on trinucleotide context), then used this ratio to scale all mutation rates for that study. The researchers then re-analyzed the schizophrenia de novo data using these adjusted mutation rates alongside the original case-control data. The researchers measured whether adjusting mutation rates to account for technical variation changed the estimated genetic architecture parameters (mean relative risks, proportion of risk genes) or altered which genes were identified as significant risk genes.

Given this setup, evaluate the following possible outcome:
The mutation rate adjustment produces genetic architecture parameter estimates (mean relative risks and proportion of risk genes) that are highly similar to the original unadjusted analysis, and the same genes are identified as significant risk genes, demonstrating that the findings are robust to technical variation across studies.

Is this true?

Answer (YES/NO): NO